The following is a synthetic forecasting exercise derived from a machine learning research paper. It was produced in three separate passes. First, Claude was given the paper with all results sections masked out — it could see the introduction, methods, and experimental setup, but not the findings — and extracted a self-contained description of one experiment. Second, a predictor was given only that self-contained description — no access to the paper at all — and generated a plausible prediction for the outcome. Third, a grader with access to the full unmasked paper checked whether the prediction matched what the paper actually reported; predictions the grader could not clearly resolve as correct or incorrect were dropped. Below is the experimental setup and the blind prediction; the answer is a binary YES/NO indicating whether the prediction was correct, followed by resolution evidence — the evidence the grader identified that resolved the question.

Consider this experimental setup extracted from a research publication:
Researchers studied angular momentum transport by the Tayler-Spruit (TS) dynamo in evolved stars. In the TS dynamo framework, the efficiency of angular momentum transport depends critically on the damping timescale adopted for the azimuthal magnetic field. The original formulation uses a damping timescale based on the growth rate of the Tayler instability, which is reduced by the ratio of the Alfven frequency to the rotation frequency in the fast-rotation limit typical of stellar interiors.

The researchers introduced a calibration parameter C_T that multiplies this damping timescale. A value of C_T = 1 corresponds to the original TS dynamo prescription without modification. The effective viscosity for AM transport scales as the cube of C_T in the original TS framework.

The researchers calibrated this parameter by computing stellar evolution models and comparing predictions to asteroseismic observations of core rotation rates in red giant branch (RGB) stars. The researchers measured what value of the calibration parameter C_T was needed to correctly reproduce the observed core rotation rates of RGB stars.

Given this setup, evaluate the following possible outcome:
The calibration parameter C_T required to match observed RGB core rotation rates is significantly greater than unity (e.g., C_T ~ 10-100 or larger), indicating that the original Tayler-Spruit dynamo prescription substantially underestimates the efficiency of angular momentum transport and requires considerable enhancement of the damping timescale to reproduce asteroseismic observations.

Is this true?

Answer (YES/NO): YES